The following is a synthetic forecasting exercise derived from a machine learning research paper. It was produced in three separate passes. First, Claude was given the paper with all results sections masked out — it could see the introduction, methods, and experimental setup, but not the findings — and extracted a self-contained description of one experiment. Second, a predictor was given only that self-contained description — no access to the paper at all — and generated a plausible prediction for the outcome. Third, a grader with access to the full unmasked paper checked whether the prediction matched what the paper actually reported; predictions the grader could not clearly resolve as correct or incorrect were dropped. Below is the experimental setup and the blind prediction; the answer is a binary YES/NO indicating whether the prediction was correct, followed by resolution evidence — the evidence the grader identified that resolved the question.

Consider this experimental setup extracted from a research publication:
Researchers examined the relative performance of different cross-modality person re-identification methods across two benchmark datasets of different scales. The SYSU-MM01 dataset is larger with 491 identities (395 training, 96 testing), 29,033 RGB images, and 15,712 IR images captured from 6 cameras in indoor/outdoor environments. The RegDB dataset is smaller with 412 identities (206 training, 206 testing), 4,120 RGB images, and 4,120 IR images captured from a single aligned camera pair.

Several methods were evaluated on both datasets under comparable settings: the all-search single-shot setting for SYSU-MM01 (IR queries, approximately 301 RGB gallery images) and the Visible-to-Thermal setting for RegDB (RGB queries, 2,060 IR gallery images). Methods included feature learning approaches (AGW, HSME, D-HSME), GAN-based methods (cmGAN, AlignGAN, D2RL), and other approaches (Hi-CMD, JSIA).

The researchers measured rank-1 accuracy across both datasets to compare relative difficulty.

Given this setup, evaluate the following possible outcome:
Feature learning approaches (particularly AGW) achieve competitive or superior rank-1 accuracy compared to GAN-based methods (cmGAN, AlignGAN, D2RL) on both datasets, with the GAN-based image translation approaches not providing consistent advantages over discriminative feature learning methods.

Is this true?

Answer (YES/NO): YES